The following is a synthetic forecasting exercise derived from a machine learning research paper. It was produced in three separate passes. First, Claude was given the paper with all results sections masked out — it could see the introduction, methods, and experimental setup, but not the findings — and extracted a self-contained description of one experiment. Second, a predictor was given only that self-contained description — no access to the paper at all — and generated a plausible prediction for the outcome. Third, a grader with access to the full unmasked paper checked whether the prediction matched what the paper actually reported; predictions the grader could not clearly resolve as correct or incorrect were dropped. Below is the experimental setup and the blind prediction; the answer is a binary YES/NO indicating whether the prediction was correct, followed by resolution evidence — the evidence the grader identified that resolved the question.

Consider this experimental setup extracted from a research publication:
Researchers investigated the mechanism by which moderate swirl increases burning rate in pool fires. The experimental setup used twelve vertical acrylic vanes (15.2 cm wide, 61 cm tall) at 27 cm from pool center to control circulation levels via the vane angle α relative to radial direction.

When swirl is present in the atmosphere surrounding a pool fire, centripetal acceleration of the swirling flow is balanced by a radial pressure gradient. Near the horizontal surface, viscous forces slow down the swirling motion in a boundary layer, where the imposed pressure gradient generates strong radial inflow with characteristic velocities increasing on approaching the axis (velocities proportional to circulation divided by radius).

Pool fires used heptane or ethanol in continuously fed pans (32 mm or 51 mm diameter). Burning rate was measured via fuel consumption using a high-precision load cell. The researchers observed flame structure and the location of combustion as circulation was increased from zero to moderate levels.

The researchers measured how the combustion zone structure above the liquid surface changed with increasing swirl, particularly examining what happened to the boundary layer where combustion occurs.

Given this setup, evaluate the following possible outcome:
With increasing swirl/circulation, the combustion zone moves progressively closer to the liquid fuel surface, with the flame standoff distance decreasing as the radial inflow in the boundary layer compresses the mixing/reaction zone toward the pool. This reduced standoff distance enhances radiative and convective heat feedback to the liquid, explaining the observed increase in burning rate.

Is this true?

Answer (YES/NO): YES